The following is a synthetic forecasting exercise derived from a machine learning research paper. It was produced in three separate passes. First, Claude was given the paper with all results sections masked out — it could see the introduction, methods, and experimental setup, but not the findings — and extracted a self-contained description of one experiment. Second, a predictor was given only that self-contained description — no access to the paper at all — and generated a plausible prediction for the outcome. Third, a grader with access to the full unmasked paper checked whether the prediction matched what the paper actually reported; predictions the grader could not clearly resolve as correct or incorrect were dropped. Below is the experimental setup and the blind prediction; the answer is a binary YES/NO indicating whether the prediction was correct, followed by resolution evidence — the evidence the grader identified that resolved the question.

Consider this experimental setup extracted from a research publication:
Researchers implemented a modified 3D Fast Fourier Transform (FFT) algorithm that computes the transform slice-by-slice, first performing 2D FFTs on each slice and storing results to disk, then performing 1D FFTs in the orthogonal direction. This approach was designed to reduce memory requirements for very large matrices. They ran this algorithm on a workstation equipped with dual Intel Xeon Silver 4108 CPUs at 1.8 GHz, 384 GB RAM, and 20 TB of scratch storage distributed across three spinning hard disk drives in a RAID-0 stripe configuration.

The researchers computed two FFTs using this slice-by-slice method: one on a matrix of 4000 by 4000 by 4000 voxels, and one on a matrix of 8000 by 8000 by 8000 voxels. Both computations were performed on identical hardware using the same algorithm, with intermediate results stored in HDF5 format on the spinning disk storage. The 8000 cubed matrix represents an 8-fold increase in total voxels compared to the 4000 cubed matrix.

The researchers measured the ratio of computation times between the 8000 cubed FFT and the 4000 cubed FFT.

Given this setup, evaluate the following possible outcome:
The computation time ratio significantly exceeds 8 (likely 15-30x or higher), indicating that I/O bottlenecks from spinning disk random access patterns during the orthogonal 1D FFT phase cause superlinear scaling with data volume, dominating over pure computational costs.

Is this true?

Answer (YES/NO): YES